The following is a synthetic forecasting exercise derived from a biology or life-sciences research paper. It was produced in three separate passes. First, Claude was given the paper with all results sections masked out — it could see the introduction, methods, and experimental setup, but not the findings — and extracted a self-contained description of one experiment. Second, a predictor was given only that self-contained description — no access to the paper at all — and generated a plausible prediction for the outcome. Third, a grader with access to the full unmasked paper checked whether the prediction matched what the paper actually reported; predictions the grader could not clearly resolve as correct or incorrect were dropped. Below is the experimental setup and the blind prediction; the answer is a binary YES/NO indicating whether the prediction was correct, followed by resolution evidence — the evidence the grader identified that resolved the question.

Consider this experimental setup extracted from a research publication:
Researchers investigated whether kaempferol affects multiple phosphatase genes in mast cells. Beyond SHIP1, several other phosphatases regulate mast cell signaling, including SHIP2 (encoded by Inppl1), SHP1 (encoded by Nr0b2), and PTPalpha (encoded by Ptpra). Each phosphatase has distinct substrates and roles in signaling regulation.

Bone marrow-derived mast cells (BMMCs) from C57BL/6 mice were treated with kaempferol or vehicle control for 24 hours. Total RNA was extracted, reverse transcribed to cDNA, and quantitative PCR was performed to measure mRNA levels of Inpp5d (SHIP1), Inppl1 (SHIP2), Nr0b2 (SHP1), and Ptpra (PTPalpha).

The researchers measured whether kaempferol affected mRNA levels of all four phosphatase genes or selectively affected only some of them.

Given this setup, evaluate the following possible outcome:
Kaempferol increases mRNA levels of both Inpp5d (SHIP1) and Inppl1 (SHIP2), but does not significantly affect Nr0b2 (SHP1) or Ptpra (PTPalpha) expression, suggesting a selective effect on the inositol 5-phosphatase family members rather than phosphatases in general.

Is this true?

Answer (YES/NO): NO